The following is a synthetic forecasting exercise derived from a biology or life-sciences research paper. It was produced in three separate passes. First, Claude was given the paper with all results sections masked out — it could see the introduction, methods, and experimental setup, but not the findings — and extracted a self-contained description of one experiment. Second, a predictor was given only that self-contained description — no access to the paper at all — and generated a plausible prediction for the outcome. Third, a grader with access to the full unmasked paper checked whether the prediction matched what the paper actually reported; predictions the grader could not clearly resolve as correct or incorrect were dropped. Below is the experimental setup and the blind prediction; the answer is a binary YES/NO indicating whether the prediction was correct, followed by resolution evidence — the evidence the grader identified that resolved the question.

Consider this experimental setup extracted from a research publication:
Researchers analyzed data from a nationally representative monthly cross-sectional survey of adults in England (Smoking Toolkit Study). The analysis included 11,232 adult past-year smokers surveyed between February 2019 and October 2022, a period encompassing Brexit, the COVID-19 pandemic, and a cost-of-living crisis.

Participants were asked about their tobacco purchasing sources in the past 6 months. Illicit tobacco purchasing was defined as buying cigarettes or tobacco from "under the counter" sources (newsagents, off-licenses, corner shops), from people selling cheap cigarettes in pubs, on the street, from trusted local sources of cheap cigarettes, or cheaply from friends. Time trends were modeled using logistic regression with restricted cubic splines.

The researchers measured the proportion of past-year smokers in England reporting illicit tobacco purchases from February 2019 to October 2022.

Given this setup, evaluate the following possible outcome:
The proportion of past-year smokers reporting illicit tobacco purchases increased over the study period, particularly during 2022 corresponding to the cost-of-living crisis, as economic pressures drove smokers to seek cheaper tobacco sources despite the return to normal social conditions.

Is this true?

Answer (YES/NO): NO